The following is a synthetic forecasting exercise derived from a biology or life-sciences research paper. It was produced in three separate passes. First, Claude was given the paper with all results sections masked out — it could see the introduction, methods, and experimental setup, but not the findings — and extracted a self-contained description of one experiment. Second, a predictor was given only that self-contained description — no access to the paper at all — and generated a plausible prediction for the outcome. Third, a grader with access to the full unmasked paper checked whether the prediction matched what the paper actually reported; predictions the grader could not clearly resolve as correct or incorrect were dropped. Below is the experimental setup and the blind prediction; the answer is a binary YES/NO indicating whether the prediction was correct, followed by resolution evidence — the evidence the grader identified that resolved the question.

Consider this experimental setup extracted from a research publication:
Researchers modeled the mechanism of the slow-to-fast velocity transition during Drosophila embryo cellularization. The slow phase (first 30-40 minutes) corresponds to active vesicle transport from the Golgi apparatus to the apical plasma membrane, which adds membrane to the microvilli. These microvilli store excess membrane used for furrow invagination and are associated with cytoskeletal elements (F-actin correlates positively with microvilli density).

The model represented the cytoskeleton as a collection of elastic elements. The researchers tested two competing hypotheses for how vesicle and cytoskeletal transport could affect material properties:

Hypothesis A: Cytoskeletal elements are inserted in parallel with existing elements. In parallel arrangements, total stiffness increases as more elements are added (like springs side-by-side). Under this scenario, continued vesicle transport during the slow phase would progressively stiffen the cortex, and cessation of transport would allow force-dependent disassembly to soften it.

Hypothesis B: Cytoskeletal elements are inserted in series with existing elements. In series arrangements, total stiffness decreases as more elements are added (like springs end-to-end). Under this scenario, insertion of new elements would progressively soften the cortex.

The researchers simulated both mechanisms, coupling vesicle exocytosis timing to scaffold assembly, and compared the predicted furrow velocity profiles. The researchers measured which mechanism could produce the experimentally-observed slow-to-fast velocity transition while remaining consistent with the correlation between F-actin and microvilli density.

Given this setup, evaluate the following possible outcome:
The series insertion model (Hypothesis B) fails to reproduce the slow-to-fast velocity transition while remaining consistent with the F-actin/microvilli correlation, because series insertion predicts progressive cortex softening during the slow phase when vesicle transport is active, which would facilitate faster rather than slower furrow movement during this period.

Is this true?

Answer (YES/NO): NO